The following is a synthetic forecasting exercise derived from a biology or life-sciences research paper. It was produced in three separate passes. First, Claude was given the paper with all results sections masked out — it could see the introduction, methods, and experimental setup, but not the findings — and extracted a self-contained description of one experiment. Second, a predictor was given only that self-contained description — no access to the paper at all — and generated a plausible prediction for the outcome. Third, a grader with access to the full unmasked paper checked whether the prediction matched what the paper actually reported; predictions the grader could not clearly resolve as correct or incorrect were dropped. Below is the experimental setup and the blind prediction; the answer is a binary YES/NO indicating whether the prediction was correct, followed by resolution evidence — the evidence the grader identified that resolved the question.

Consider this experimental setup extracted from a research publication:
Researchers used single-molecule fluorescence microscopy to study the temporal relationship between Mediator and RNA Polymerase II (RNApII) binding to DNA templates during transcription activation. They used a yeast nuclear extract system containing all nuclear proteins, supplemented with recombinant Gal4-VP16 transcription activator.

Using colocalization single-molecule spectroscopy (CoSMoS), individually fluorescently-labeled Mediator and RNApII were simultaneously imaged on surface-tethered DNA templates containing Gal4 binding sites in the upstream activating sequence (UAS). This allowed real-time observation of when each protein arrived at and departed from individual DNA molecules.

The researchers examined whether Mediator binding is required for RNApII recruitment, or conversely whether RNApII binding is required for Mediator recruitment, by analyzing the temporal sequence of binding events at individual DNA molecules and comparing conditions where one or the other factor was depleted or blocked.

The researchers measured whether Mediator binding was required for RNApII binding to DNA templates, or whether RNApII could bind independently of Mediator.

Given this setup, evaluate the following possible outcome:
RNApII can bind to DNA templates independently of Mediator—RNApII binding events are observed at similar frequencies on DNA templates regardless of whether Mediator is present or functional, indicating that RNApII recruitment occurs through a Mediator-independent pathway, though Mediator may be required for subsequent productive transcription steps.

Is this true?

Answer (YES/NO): NO